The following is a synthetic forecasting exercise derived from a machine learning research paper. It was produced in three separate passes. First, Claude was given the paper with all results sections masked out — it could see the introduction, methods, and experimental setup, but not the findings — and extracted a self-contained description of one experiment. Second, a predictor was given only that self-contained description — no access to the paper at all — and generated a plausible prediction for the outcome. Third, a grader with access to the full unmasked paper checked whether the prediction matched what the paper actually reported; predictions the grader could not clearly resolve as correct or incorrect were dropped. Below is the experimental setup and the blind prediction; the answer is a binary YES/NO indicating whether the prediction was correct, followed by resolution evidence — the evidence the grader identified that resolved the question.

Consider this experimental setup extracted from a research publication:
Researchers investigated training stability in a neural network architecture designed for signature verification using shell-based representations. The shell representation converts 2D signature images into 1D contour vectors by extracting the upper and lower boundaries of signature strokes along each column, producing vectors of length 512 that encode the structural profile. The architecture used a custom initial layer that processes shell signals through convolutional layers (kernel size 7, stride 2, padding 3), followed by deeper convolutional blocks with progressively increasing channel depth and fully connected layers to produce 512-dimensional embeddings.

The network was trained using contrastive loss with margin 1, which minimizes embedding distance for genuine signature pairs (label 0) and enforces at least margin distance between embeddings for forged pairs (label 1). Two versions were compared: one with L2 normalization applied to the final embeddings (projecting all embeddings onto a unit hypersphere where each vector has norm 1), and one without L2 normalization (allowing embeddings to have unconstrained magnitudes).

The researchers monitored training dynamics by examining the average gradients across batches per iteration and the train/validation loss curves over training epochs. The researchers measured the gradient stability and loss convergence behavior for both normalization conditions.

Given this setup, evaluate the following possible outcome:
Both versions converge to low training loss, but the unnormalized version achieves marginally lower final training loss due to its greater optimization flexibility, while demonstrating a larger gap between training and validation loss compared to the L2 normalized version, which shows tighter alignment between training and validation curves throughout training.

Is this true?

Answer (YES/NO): NO